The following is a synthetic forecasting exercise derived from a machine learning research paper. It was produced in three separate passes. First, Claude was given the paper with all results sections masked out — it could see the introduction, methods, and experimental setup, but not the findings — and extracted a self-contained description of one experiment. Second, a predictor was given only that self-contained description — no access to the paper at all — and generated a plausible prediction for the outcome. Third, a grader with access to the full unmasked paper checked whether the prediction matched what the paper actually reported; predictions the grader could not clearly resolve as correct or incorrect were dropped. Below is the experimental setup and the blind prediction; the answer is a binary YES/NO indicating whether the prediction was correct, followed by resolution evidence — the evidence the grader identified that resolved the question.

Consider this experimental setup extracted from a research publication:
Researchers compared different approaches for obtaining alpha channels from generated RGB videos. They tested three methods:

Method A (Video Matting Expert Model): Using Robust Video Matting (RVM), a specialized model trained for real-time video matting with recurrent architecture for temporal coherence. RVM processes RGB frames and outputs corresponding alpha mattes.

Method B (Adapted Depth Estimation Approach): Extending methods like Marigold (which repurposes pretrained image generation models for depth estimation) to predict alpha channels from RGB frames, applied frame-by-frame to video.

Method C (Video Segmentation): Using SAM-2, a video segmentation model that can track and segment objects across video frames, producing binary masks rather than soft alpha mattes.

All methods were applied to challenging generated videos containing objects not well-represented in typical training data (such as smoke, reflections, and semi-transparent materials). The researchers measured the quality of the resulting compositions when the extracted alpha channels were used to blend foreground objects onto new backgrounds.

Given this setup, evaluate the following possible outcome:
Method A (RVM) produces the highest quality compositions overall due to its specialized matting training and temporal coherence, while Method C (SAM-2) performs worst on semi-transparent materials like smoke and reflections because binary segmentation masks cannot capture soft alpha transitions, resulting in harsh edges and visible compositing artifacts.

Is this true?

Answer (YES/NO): NO